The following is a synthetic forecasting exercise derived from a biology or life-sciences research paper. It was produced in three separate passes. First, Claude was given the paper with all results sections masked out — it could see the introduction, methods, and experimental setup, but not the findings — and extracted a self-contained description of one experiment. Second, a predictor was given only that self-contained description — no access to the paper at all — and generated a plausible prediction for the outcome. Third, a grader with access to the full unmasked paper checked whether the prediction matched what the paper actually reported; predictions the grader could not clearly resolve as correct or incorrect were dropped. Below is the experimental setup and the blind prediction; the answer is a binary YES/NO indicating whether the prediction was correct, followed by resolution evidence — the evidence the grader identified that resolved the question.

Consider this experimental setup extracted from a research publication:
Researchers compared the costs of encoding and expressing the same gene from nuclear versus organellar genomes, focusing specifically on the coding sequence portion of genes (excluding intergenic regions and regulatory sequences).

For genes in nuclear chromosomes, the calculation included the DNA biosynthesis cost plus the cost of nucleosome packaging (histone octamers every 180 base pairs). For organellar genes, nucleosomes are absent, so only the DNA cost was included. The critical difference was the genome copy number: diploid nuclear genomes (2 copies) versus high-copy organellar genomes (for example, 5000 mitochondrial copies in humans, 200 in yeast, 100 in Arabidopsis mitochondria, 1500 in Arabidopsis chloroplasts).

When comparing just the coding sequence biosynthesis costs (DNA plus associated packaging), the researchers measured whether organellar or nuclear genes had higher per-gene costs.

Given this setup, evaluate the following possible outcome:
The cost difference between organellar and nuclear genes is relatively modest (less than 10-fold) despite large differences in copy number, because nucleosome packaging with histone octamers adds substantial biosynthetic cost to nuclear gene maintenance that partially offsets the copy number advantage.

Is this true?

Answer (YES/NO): NO